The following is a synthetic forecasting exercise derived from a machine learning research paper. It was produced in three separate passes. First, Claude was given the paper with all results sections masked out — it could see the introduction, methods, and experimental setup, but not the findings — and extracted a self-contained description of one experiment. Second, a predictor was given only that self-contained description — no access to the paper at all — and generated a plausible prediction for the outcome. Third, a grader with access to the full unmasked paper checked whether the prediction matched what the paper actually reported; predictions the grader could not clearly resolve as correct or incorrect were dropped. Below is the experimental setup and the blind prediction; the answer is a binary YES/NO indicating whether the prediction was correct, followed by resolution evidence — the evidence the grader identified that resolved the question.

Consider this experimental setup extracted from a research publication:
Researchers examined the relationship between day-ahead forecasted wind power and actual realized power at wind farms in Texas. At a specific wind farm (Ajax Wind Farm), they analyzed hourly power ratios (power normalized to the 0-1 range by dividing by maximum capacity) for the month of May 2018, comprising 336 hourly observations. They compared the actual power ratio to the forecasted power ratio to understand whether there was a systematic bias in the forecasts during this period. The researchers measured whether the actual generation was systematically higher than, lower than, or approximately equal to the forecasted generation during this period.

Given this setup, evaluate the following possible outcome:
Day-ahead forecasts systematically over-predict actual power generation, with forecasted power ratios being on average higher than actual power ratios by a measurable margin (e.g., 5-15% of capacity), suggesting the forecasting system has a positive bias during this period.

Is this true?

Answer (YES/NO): NO